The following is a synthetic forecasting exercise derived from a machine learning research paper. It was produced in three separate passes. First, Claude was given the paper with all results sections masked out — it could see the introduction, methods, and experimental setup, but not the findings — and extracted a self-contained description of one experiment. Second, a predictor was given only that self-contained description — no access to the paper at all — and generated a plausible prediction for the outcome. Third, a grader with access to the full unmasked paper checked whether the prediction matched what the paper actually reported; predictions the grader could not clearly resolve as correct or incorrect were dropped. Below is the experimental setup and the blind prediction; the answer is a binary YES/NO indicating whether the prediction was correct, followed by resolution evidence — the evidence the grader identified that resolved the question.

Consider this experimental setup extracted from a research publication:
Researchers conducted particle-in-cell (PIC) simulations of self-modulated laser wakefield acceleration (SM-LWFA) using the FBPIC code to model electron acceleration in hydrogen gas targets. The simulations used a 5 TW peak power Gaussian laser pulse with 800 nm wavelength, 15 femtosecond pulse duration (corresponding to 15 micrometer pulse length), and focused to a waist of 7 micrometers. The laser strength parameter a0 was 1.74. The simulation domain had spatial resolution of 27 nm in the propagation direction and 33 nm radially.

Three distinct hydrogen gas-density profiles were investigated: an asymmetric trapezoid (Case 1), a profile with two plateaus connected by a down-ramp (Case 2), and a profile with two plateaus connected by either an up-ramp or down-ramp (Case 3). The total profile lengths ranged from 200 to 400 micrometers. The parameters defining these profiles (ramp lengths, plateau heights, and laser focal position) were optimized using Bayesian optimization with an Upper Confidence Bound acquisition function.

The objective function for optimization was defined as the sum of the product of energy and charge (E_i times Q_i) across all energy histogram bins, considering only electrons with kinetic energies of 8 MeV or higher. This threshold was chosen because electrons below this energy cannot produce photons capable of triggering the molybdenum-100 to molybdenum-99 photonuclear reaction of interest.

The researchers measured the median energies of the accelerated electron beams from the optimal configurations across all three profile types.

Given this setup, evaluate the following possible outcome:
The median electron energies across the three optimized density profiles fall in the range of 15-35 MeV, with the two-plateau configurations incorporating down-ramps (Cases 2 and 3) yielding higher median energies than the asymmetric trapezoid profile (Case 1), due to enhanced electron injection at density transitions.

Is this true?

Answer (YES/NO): NO